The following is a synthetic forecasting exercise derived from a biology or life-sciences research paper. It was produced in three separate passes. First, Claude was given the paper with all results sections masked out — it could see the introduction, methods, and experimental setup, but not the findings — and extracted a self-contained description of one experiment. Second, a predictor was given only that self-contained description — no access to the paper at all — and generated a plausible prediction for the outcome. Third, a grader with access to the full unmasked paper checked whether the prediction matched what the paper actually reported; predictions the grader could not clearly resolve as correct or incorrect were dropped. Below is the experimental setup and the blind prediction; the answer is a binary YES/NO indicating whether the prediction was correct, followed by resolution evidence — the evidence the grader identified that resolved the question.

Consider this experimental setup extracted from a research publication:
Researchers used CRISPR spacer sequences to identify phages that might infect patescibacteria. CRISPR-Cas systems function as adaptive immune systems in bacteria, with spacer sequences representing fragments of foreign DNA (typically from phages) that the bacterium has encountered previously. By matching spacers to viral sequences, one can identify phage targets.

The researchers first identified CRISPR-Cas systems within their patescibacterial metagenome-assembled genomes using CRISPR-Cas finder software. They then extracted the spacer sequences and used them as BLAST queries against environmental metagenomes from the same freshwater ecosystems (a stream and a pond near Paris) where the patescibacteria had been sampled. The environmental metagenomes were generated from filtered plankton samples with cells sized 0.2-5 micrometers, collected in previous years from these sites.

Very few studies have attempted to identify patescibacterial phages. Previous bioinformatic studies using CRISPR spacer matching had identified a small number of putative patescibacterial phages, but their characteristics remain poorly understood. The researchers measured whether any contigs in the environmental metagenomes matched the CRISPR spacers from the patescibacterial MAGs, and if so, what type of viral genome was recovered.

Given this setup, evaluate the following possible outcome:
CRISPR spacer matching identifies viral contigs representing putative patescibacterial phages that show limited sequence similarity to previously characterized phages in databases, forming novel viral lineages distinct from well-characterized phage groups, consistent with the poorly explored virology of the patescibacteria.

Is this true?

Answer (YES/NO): NO